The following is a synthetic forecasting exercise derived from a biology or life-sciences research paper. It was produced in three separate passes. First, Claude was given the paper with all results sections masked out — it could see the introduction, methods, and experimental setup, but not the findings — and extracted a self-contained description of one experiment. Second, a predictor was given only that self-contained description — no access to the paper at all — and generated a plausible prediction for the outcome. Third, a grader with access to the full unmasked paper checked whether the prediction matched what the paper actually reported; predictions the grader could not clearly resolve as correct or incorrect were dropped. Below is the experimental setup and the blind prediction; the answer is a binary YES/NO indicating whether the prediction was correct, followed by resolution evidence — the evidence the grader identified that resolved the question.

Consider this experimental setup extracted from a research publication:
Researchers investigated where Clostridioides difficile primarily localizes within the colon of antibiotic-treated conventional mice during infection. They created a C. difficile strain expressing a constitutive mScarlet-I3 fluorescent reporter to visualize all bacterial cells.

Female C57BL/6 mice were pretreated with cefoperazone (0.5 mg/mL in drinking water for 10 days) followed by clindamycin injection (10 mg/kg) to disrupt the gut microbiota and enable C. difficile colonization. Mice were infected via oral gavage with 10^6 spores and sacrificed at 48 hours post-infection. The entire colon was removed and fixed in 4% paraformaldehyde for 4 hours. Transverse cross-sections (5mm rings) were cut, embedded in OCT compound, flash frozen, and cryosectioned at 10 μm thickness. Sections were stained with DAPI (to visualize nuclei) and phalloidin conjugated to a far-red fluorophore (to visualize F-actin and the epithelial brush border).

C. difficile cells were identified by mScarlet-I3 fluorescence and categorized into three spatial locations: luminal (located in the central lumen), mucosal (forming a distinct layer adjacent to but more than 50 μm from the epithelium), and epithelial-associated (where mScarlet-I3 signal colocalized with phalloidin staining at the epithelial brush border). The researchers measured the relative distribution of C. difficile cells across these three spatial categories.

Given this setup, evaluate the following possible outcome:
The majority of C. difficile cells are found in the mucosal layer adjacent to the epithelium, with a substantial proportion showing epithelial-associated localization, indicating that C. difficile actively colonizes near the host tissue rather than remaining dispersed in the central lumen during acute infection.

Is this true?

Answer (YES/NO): NO